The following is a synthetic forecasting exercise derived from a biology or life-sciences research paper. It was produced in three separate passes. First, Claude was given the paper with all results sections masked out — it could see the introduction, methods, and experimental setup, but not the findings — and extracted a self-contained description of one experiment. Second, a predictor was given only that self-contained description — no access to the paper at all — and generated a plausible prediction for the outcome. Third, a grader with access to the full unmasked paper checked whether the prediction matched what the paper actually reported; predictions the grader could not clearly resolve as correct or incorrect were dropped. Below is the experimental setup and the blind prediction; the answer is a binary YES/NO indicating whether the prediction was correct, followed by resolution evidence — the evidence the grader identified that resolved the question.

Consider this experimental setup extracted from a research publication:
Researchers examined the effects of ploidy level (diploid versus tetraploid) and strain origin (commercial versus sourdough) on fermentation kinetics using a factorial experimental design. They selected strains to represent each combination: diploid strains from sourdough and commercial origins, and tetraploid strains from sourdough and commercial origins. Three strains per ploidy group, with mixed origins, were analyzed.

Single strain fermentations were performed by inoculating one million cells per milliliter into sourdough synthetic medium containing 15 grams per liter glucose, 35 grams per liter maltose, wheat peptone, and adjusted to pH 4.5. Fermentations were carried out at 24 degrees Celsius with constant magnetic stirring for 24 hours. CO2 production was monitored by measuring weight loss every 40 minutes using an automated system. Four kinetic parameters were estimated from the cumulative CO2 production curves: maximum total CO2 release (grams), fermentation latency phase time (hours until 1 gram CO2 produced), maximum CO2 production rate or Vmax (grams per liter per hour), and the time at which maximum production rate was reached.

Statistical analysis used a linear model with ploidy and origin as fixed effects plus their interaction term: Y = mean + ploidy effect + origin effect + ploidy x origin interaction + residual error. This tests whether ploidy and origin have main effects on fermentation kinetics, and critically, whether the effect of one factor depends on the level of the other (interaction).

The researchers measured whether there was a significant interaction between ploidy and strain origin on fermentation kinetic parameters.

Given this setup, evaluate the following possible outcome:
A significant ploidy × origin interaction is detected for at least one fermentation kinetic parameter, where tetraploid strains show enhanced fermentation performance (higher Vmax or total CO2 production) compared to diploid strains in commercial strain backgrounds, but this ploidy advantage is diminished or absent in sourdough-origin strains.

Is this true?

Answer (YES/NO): NO